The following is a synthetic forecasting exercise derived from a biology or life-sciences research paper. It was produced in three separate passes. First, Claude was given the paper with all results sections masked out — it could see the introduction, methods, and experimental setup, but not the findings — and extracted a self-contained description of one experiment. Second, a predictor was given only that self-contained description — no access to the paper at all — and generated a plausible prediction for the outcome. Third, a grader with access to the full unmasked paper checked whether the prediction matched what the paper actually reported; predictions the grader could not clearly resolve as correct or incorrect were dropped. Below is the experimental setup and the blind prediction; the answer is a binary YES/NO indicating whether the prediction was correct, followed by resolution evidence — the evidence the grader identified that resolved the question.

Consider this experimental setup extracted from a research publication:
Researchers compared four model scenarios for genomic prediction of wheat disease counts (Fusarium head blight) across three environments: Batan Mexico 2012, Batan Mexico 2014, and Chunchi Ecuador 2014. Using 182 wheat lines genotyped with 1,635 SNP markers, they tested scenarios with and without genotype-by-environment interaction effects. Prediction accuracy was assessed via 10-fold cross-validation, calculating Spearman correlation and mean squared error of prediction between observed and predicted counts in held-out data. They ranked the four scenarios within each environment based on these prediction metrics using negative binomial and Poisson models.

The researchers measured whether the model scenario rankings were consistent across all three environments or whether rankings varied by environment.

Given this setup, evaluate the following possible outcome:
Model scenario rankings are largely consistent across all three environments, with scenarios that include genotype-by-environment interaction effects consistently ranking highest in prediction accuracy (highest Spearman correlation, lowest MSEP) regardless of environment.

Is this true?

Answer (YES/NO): NO